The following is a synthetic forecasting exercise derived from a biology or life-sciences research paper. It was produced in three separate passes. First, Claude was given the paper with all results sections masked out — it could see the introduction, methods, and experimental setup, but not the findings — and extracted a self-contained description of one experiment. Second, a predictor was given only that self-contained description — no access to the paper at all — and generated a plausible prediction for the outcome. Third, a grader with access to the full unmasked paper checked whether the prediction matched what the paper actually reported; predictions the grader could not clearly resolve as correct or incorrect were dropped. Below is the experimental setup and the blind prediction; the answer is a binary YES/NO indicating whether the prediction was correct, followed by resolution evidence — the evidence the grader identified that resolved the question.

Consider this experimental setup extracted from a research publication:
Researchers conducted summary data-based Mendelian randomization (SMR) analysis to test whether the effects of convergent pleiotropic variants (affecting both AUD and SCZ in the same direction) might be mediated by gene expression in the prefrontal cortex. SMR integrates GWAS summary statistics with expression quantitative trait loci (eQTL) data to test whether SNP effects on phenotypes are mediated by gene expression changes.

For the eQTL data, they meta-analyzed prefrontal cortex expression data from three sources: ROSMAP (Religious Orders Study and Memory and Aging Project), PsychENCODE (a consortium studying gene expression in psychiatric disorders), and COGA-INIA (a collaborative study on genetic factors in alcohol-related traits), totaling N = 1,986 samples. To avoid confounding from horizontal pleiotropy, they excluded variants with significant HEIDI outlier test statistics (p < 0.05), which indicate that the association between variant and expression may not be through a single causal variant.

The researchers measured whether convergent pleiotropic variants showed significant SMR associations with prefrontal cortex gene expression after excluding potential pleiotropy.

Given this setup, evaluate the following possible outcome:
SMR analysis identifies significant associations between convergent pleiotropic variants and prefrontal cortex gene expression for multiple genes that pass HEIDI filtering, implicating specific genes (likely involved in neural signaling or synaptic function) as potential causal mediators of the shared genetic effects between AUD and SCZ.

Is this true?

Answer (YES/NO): NO